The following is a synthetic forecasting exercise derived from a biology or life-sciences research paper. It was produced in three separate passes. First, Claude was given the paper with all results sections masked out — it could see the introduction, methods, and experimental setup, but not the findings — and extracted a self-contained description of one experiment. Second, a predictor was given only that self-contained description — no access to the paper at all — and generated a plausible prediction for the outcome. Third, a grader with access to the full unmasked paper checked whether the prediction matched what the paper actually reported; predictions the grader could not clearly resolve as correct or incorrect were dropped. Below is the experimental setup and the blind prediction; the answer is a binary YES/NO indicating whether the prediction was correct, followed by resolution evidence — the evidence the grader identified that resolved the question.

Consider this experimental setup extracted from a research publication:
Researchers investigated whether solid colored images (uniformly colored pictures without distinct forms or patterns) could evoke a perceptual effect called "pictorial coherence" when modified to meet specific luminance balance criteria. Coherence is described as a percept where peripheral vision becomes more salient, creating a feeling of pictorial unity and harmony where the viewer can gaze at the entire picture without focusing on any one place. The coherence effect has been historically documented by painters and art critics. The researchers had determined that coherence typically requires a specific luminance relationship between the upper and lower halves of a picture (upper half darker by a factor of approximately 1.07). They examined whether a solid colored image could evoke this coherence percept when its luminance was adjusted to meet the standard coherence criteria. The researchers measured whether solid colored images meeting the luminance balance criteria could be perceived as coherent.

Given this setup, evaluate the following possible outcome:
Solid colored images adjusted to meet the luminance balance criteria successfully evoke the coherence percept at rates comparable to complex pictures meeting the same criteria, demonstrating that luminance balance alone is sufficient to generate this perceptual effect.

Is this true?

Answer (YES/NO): NO